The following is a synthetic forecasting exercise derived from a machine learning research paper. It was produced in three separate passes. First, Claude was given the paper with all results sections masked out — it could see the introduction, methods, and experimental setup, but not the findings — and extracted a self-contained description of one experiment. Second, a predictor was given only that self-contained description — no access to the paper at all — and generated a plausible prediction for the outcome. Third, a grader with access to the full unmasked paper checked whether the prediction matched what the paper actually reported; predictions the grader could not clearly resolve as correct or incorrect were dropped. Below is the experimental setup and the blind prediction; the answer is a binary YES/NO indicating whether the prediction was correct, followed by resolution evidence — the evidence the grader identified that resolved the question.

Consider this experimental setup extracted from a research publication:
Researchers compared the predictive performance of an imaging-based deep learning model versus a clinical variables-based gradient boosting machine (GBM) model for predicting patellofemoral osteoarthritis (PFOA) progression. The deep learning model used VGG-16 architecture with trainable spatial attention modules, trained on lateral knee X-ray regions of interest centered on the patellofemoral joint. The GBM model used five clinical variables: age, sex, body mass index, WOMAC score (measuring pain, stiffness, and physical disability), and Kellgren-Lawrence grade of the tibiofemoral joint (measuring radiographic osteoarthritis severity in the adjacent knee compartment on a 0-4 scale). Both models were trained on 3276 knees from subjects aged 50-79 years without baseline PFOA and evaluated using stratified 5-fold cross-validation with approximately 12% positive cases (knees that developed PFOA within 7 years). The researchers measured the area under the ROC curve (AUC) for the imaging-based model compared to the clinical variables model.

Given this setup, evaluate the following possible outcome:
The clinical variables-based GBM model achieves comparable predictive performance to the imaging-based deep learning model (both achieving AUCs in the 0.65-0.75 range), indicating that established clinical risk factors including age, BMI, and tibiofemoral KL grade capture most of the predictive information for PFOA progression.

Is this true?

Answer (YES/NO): NO